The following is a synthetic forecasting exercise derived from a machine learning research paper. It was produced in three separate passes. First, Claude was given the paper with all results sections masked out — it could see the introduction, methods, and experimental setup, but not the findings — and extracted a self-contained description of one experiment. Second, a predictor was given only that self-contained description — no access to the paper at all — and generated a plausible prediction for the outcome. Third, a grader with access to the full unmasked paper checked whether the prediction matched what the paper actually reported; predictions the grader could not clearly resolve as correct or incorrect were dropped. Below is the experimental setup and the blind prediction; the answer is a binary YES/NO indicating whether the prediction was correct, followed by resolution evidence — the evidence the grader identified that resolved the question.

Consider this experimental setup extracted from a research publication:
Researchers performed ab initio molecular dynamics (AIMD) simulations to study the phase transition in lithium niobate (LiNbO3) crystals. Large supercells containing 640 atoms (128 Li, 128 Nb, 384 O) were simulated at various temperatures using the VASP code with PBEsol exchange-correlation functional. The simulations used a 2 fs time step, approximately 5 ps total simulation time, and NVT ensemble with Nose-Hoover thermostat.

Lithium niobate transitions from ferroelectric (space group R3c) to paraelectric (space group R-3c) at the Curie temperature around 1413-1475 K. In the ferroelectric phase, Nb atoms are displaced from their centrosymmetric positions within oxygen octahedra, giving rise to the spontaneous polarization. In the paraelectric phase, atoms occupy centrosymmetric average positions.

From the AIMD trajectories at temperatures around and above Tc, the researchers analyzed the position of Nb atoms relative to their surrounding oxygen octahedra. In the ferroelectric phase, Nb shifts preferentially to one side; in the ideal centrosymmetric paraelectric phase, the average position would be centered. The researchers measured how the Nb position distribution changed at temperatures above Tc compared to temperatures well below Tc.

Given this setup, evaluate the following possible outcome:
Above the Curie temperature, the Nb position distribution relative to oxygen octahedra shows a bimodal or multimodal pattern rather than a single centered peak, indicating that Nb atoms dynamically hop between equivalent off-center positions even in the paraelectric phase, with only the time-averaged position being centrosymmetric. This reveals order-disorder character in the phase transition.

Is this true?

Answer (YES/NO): NO